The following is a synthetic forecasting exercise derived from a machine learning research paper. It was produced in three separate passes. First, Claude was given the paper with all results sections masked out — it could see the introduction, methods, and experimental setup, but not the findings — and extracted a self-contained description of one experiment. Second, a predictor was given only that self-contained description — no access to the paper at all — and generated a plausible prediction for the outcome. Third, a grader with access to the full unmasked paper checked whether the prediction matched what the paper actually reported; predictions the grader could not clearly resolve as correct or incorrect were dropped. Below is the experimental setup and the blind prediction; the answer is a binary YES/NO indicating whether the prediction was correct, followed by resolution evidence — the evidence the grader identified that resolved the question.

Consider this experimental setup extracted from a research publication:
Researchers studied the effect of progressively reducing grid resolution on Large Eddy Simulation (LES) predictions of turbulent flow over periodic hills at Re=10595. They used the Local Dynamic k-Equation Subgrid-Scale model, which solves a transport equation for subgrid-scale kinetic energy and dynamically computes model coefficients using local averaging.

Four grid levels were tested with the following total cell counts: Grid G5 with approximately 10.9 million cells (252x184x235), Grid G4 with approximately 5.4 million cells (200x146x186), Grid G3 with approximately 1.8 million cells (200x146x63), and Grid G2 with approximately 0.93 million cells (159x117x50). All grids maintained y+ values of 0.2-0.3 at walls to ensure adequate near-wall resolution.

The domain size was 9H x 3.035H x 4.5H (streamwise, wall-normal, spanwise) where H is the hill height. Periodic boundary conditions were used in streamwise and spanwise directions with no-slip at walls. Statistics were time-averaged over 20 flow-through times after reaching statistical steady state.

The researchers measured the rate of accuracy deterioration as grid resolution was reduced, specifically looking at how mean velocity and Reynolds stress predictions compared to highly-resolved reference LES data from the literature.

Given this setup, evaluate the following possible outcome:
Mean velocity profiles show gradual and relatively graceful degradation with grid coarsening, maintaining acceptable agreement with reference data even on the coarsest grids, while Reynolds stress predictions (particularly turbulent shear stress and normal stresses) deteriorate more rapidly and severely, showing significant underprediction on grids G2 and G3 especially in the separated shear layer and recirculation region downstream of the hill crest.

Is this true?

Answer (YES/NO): NO